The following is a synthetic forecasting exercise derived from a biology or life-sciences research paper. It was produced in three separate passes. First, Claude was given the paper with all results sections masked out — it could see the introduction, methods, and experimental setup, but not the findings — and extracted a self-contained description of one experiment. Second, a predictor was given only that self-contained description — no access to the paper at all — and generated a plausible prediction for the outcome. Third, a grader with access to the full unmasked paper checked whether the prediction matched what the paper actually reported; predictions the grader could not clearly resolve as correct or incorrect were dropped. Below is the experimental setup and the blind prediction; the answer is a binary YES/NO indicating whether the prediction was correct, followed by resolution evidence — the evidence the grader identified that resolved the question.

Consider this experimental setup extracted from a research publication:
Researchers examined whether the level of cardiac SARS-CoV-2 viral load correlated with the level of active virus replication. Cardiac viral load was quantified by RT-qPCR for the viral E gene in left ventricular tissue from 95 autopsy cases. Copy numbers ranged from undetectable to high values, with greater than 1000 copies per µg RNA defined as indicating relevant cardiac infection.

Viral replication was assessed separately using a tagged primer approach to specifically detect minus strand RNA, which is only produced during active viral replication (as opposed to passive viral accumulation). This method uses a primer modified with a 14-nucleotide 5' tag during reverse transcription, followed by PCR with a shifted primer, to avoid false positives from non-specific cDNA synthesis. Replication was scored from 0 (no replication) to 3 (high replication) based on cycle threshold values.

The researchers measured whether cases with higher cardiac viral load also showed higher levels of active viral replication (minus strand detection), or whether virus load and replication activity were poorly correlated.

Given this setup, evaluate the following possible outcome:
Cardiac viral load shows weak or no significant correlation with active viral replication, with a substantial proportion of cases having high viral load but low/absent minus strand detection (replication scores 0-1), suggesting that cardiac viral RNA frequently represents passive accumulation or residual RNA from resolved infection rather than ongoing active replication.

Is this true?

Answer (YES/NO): YES